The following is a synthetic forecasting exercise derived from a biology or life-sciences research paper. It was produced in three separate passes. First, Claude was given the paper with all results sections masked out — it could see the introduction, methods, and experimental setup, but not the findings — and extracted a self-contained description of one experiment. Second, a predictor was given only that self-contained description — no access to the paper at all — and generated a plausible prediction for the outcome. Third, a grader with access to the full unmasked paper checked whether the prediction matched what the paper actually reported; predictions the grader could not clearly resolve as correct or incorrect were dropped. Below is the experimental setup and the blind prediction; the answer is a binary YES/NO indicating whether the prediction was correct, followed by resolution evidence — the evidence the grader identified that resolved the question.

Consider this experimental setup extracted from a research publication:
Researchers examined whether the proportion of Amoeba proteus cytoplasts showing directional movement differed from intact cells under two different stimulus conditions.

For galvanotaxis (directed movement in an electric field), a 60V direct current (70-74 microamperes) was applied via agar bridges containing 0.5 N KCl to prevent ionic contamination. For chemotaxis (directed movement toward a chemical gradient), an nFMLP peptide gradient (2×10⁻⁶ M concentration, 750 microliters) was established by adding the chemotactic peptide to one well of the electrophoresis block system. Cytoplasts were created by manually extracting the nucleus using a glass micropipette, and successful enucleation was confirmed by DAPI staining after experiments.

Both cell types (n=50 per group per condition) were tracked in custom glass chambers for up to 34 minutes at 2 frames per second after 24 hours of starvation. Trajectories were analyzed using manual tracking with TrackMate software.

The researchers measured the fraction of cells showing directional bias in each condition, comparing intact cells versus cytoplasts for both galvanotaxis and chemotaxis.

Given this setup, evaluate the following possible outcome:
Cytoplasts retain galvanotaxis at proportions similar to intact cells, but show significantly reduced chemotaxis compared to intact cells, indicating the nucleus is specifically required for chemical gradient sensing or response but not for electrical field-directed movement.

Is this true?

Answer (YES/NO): NO